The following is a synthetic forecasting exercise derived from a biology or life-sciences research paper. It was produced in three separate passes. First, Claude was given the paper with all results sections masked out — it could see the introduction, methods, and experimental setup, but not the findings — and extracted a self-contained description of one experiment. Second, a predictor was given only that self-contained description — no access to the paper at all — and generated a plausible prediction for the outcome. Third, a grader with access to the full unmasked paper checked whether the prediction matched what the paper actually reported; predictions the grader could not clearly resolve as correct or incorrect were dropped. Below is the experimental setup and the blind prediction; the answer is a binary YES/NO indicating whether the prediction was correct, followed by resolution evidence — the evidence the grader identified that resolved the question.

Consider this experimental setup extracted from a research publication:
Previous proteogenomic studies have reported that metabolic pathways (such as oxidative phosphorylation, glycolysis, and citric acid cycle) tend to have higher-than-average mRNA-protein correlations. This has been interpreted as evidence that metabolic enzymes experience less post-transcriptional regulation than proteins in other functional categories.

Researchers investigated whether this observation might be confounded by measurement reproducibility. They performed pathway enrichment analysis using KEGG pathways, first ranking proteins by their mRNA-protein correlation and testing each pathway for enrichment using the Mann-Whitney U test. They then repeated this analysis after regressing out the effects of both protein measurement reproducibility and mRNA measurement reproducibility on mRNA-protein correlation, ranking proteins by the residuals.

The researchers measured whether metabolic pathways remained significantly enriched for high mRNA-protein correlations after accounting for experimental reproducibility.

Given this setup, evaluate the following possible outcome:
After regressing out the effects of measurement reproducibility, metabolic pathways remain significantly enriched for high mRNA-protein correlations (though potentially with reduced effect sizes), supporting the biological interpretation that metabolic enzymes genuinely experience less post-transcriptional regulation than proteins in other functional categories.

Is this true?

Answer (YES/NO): NO